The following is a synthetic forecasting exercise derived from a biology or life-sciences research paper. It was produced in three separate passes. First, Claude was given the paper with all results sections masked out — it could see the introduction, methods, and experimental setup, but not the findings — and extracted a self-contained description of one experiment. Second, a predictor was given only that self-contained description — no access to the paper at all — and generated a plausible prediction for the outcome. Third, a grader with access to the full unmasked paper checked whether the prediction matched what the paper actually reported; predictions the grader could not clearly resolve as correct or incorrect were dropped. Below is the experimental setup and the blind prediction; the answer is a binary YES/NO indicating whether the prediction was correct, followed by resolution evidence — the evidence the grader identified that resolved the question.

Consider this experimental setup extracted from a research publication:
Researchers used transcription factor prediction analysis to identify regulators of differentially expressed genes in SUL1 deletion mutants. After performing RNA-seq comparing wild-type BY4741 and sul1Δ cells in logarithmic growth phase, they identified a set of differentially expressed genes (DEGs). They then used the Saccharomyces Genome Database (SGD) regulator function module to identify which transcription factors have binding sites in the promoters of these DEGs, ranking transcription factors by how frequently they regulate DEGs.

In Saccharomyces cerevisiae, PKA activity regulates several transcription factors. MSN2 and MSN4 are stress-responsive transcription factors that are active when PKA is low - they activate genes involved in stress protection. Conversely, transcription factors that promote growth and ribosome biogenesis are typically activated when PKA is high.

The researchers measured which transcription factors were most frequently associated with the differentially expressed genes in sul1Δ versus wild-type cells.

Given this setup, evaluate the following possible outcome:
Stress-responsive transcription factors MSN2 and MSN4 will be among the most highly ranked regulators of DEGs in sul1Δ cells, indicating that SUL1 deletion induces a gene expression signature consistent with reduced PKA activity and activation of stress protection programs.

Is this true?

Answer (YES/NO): NO